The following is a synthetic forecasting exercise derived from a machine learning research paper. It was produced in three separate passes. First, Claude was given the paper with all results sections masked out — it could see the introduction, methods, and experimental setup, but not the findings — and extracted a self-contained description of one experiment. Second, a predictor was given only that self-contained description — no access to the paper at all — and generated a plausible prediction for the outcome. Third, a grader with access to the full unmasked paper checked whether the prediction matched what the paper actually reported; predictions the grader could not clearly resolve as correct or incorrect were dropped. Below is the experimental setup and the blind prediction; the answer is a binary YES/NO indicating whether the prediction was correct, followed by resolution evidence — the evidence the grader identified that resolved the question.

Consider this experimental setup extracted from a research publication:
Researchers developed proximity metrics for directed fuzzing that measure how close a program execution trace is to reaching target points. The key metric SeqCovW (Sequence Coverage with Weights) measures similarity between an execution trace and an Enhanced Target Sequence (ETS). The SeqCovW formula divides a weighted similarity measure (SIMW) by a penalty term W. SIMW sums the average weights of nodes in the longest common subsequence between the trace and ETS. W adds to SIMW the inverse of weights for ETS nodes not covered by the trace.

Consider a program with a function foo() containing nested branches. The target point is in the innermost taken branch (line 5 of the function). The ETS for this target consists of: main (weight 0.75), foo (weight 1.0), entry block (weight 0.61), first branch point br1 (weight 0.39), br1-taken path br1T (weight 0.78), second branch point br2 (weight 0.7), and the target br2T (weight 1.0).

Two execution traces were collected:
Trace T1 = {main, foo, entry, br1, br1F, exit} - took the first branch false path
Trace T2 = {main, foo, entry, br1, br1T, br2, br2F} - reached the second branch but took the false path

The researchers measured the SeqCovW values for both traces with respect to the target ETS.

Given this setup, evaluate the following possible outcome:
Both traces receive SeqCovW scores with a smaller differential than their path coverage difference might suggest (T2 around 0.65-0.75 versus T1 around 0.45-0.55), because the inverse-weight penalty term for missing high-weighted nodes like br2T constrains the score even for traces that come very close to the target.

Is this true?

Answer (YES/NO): NO